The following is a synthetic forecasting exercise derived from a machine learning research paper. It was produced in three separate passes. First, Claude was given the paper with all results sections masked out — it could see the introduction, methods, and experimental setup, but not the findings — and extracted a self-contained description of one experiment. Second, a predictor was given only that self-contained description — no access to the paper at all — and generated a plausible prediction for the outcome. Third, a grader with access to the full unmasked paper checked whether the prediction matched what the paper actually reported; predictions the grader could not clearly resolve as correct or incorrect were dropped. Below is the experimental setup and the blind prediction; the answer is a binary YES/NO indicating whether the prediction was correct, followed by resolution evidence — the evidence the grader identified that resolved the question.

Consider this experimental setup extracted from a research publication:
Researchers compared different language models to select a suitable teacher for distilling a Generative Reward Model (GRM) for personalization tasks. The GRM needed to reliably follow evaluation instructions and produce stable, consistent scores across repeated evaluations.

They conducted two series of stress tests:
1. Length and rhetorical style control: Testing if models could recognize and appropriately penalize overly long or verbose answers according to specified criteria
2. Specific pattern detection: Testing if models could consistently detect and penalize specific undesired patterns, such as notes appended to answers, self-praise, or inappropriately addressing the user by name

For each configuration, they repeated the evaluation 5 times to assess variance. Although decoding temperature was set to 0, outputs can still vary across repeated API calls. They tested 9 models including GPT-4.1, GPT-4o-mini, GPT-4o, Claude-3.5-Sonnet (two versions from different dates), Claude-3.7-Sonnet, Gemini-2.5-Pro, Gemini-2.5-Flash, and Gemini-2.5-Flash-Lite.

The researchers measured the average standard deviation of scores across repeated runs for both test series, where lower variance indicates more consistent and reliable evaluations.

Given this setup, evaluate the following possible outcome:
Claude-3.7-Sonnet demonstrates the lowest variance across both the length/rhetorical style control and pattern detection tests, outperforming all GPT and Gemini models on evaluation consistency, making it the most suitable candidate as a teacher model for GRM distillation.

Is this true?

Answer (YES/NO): NO